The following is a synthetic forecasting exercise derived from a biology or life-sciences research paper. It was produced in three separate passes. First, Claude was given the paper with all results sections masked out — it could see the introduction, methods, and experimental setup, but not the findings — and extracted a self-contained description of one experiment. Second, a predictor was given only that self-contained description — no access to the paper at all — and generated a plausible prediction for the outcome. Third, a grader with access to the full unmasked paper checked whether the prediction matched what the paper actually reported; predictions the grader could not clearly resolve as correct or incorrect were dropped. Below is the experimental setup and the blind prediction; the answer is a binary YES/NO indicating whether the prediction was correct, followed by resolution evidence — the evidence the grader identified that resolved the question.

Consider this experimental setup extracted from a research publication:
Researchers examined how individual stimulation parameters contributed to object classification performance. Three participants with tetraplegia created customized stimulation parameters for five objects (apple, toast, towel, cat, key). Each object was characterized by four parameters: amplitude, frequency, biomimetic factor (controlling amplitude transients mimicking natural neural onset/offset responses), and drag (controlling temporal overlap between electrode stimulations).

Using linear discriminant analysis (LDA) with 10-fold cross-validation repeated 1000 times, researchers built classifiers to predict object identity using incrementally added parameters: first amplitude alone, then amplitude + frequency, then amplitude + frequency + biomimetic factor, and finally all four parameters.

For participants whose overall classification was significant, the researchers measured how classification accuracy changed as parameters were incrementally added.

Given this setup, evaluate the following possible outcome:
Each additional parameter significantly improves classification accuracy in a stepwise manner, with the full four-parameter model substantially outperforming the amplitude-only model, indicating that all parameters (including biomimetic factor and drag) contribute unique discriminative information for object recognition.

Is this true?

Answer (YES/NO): NO